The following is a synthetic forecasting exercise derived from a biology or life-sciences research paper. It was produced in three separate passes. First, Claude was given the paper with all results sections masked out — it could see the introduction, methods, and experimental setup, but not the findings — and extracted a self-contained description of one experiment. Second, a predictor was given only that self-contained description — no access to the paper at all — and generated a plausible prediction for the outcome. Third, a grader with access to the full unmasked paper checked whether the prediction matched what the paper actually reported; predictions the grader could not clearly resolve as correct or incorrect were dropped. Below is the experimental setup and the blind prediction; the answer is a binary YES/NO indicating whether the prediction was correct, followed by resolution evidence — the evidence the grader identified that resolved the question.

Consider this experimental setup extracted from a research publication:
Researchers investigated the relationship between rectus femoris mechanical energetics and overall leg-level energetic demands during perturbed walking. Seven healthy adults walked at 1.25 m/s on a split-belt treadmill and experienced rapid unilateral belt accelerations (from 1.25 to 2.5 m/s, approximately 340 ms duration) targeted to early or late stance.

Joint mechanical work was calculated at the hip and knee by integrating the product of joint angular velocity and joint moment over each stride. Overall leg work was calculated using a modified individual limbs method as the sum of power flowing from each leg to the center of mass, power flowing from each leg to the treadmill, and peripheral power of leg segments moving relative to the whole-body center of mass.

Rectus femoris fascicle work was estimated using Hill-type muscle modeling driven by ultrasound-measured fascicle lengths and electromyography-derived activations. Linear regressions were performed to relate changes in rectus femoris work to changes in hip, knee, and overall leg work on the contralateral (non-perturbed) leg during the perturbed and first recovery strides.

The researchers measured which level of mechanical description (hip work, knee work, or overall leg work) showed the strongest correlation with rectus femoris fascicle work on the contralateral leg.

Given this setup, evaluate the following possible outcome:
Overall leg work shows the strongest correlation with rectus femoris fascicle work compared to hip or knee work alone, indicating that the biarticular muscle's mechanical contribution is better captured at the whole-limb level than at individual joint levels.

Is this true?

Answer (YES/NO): NO